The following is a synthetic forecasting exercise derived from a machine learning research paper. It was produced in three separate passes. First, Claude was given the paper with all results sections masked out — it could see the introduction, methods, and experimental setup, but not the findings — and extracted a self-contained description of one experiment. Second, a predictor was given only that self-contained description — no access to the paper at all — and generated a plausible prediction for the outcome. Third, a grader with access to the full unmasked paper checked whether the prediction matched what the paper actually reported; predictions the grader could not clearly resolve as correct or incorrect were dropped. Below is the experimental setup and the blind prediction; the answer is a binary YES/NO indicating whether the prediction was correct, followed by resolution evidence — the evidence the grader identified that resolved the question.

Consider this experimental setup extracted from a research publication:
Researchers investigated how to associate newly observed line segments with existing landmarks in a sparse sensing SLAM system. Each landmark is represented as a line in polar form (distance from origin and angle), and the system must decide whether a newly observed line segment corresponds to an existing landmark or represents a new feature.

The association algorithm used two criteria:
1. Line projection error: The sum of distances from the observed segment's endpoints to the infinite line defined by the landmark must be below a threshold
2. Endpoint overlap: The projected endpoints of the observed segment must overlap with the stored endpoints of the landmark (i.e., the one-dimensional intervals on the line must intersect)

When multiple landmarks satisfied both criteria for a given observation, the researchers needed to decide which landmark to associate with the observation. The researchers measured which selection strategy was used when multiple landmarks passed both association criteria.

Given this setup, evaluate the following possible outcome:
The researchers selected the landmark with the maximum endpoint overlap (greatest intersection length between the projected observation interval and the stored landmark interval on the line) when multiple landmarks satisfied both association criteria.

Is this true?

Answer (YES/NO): NO